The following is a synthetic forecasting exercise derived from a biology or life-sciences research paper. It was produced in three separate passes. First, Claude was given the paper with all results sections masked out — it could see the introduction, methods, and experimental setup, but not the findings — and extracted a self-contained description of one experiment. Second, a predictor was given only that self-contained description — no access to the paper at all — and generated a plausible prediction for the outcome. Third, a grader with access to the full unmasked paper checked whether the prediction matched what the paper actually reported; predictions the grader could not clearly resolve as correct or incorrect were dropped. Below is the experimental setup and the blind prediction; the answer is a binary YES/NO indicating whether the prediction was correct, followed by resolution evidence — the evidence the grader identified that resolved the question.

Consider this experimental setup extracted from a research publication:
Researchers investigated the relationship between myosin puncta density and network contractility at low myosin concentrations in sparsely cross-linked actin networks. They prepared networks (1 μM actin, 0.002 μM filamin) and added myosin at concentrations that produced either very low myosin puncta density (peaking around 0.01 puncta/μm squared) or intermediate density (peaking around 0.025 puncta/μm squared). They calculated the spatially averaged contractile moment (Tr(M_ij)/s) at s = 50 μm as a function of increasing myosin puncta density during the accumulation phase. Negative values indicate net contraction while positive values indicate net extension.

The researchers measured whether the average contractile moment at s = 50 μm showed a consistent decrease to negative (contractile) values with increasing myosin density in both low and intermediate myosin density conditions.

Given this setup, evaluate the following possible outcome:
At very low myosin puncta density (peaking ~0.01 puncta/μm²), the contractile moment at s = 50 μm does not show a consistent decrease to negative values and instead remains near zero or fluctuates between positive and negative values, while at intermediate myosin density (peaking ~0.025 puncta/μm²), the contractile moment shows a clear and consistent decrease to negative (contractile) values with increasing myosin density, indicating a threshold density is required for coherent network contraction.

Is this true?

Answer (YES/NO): YES